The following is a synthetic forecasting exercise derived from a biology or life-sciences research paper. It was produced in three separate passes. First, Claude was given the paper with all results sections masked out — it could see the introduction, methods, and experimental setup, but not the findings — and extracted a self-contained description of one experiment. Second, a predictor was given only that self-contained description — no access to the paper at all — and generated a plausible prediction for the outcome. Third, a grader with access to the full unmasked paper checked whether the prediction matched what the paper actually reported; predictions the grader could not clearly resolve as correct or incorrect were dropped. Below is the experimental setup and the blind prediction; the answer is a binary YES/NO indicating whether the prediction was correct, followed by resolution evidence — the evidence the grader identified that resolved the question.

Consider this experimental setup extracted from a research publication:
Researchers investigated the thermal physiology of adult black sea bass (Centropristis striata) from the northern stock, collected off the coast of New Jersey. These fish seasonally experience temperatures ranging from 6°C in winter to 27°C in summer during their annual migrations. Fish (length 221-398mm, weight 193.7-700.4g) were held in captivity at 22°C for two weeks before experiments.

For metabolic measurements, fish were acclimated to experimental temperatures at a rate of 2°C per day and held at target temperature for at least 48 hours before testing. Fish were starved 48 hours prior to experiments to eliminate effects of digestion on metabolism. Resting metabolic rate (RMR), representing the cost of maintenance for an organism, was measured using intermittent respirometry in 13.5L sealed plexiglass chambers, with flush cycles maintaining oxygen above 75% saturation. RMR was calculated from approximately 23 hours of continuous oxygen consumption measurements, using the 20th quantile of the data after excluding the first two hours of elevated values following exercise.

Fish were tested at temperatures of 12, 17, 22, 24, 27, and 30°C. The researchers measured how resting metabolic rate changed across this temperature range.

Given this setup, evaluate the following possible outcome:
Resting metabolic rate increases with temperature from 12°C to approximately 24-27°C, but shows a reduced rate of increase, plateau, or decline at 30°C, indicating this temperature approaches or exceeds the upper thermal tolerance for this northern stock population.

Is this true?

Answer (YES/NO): NO